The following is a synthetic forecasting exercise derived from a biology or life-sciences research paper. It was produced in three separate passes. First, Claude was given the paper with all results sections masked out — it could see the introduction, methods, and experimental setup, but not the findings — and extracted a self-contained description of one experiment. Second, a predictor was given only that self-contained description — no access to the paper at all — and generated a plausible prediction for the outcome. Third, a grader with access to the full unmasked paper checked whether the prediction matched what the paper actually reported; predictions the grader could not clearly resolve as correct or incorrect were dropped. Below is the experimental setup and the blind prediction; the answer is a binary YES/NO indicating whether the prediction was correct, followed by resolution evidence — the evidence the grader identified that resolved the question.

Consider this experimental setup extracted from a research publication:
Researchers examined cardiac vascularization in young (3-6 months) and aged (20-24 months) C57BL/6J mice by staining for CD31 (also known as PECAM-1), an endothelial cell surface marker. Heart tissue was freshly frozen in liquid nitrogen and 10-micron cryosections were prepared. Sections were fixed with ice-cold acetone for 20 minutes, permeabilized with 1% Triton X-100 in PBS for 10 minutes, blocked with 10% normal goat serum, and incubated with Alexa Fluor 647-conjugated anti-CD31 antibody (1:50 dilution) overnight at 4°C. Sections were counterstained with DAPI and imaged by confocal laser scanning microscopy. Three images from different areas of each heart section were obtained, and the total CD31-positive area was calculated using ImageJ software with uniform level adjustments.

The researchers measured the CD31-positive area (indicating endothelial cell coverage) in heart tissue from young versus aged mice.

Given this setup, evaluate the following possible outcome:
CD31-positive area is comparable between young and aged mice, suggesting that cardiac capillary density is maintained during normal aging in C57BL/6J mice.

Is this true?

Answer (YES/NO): NO